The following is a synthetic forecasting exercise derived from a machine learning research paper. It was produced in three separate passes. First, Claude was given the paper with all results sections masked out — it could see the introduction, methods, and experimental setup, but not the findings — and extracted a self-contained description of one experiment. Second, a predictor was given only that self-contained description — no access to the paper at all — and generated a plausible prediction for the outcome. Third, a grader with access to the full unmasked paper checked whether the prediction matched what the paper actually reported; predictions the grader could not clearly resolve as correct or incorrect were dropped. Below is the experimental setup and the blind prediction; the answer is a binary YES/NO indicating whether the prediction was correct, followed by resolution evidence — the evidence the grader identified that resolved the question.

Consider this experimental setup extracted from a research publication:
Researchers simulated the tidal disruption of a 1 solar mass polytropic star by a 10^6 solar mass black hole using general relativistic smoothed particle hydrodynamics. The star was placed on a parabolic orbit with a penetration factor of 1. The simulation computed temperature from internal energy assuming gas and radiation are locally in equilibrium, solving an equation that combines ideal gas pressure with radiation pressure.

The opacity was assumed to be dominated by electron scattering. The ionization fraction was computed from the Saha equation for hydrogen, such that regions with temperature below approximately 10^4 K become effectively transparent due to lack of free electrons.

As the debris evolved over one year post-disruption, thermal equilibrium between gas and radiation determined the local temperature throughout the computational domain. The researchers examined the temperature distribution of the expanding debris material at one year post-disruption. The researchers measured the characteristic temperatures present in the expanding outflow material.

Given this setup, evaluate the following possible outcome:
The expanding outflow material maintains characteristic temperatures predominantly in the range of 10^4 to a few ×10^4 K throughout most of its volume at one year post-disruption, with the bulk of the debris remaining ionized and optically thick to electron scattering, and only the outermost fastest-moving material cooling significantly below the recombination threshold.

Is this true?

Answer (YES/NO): NO